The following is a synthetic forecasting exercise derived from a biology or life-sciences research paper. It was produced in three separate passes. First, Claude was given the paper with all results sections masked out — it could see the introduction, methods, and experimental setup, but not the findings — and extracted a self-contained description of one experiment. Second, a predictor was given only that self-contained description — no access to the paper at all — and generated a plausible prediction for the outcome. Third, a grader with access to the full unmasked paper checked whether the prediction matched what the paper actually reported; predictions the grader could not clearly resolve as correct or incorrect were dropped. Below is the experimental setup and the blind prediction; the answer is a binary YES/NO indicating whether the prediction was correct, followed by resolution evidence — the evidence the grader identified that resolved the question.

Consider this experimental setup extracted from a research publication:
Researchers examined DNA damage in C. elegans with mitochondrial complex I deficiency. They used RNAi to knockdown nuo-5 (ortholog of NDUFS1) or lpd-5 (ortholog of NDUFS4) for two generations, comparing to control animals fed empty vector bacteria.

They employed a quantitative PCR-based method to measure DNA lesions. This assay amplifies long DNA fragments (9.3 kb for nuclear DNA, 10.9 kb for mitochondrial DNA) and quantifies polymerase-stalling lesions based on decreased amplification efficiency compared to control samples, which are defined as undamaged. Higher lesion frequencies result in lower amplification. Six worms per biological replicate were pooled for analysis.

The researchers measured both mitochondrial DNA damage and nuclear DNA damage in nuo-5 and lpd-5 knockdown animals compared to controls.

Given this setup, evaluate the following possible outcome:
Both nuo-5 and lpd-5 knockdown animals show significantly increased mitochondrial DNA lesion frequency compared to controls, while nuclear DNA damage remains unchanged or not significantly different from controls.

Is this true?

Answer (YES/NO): NO